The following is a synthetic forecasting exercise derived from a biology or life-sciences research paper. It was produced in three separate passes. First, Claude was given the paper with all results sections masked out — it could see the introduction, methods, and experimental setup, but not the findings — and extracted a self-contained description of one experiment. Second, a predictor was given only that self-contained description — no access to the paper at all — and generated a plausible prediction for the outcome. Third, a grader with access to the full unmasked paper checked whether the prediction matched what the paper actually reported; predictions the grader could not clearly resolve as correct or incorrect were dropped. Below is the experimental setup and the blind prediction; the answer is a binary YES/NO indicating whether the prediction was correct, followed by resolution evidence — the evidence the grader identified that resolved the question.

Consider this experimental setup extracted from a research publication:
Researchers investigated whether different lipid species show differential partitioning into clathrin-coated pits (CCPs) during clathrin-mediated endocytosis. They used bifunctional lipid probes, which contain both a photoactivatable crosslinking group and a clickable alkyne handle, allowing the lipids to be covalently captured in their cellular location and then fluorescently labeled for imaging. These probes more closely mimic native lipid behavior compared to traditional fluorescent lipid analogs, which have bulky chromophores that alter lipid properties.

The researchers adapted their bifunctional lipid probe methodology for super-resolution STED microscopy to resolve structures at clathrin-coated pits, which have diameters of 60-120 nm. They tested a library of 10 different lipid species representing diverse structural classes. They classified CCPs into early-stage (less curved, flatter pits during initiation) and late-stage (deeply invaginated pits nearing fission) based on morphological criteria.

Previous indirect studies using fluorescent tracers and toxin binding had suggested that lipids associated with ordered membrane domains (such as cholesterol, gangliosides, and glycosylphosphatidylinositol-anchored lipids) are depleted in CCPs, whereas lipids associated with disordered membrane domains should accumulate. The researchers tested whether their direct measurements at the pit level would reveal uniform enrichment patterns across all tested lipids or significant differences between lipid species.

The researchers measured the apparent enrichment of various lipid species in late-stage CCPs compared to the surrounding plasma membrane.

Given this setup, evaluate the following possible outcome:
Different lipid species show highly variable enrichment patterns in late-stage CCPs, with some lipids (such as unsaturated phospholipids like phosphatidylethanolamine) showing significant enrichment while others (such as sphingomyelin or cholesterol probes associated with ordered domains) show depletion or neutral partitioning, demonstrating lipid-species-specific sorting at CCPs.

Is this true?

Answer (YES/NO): NO